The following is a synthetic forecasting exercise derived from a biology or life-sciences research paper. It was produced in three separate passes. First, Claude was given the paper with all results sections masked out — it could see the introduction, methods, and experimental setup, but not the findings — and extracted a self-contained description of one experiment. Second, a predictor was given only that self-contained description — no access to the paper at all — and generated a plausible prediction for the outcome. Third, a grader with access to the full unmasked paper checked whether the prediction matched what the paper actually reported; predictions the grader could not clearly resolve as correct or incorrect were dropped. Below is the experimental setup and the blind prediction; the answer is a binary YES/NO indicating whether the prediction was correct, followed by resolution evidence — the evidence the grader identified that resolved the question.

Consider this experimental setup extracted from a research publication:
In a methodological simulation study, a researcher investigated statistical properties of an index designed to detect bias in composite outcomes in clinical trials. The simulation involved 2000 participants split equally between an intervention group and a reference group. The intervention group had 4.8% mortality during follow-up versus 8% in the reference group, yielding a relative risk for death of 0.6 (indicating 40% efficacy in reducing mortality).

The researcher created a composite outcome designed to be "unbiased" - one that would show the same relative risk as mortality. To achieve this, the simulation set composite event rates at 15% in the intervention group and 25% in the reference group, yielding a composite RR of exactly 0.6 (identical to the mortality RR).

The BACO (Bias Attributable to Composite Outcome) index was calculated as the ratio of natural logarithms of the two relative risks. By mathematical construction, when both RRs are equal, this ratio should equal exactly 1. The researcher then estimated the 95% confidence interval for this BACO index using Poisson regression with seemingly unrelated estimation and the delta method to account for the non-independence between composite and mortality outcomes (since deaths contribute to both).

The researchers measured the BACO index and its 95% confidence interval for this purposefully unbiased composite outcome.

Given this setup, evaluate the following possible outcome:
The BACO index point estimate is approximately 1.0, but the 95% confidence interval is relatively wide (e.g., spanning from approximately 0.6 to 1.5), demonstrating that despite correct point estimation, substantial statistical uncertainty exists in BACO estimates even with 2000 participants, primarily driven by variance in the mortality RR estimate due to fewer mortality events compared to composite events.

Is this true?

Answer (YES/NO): YES